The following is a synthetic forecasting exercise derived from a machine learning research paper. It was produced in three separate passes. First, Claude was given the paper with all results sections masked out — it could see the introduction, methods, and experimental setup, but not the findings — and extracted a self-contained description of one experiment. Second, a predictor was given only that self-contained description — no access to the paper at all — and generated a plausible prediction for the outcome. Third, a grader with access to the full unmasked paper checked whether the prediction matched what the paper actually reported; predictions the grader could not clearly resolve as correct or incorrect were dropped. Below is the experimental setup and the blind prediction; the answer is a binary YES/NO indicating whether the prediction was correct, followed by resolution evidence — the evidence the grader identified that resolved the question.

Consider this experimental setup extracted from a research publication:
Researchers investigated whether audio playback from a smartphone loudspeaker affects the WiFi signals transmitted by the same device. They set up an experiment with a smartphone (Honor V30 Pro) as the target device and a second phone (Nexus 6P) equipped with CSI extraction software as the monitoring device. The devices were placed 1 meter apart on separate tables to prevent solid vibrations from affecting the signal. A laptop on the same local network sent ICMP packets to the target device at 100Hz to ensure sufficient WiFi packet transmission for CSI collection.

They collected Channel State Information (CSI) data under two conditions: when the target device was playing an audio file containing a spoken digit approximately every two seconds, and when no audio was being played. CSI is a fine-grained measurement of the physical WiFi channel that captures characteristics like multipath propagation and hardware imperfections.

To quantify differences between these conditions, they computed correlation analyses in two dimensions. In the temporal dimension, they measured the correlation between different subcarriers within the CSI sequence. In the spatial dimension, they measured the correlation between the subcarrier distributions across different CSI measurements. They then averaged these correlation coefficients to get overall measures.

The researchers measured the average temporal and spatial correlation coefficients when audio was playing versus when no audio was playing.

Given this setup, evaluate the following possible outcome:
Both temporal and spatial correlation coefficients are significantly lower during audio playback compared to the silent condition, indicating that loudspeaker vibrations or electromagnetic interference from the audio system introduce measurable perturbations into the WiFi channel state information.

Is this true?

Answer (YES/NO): YES